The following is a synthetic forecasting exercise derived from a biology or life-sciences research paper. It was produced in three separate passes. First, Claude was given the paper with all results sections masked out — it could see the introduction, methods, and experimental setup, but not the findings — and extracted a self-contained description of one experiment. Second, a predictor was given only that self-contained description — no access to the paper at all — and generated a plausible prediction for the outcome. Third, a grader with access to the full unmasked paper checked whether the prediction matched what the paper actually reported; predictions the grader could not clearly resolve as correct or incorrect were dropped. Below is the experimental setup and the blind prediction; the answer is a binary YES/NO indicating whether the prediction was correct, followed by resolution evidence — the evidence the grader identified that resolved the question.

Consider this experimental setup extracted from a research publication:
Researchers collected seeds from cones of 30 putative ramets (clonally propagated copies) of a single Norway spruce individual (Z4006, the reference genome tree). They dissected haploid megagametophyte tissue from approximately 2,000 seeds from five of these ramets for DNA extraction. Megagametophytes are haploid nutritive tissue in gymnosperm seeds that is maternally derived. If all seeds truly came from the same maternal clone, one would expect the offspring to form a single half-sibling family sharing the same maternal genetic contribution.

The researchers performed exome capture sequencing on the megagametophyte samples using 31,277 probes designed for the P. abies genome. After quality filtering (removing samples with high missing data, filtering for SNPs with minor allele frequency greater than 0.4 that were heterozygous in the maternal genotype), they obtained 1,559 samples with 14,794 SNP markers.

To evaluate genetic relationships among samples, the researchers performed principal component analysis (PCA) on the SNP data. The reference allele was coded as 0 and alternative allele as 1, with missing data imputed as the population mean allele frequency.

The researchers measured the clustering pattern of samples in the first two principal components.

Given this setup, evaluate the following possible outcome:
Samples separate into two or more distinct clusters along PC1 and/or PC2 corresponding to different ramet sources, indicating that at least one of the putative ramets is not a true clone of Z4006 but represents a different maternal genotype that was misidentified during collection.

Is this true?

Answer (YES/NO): YES